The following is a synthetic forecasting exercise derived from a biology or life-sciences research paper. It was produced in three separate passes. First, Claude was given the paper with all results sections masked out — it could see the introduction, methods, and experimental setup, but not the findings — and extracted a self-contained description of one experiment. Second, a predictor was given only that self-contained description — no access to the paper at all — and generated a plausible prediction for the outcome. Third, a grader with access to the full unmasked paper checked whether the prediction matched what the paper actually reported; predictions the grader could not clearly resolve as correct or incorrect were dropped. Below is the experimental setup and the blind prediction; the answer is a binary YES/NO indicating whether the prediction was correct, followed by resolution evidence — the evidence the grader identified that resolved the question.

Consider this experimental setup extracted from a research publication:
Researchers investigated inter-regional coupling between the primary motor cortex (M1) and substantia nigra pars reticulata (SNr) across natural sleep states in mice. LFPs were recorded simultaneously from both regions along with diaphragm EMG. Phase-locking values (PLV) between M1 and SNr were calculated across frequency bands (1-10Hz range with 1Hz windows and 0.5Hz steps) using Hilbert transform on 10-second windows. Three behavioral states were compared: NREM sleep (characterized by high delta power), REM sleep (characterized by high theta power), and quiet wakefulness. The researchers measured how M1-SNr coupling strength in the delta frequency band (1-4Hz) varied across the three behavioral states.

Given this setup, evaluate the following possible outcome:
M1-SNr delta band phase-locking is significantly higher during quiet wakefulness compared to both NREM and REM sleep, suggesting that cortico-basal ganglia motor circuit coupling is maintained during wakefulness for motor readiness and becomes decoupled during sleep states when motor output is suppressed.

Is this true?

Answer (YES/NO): NO